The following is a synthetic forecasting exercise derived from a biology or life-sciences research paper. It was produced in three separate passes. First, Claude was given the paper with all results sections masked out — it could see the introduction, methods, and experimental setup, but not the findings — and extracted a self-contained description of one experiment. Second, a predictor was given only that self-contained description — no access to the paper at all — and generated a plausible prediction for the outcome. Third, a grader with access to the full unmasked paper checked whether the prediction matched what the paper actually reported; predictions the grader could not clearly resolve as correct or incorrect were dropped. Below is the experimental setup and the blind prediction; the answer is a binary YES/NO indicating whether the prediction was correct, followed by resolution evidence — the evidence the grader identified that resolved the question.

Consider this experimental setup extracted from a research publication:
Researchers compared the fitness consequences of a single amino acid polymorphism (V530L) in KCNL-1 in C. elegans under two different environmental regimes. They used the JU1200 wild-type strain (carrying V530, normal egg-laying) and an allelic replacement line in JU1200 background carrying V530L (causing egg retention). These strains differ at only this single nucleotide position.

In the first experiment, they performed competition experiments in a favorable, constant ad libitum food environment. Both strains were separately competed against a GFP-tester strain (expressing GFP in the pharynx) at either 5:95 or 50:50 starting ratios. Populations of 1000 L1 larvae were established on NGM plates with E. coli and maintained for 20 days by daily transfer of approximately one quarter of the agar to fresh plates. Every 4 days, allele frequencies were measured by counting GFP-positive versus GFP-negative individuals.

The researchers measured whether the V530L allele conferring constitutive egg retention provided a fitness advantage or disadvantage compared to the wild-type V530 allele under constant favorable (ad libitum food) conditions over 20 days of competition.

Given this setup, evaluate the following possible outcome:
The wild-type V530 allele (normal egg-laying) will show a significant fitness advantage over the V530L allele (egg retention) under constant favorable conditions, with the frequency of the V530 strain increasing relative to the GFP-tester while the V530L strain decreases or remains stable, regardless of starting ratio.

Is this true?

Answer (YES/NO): YES